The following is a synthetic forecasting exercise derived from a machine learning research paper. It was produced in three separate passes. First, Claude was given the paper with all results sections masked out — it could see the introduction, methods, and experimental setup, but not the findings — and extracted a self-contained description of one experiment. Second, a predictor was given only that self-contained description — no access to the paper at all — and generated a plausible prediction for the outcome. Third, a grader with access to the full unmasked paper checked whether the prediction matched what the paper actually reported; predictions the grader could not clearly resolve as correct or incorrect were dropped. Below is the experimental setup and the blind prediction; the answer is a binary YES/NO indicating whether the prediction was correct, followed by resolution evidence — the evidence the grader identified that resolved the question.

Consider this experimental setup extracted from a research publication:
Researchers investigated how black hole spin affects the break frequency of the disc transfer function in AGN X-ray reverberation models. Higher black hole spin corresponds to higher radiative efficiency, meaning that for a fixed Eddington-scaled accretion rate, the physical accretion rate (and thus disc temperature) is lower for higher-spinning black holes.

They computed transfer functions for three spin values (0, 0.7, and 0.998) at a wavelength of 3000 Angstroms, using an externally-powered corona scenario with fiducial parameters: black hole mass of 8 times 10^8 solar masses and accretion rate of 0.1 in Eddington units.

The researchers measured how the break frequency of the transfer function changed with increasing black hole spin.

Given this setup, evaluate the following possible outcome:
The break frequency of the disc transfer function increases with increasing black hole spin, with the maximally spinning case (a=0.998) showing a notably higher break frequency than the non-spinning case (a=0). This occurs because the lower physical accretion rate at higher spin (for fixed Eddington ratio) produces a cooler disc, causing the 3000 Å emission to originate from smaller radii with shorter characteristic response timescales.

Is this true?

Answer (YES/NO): YES